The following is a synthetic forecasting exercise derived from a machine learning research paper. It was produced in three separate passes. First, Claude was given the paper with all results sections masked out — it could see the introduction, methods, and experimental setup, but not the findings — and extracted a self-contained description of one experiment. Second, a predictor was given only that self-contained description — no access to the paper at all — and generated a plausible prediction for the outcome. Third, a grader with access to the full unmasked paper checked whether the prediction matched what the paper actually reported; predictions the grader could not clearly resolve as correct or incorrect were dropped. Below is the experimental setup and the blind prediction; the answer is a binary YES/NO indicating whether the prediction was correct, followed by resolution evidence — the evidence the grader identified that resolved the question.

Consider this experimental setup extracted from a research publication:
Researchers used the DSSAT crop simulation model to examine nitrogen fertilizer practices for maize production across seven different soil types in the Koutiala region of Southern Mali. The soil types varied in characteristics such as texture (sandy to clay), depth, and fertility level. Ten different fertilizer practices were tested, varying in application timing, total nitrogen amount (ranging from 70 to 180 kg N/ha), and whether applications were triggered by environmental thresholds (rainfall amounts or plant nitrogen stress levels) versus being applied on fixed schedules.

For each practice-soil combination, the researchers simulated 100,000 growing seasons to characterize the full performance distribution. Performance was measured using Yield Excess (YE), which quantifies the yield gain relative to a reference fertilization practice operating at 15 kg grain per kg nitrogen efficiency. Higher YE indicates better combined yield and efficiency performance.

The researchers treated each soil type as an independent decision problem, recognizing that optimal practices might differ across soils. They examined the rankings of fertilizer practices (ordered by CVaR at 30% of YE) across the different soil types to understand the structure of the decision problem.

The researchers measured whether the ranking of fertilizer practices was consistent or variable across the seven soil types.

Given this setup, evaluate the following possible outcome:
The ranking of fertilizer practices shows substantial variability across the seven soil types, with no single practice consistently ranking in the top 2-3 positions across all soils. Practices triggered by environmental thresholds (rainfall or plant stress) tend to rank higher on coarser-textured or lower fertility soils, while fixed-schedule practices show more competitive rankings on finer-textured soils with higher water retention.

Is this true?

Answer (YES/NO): NO